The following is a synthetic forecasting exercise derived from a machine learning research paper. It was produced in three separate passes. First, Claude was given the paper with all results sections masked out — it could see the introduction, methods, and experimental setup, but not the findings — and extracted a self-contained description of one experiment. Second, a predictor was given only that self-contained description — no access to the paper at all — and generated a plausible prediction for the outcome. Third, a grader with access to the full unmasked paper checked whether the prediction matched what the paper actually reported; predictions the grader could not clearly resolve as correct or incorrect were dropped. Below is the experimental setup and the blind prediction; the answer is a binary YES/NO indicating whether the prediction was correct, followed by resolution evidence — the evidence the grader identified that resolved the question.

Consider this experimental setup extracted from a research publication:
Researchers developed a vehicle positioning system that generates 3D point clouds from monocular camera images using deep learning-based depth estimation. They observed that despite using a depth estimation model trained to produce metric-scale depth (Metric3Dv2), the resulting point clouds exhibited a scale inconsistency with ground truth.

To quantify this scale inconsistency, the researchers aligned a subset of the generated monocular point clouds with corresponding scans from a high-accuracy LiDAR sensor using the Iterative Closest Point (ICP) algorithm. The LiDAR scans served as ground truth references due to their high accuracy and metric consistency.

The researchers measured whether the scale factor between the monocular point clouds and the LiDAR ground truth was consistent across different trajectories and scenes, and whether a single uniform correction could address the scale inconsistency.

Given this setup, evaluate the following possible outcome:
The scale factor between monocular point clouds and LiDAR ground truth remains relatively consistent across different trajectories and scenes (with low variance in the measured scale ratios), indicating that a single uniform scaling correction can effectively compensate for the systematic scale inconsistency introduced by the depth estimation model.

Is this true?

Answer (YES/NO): YES